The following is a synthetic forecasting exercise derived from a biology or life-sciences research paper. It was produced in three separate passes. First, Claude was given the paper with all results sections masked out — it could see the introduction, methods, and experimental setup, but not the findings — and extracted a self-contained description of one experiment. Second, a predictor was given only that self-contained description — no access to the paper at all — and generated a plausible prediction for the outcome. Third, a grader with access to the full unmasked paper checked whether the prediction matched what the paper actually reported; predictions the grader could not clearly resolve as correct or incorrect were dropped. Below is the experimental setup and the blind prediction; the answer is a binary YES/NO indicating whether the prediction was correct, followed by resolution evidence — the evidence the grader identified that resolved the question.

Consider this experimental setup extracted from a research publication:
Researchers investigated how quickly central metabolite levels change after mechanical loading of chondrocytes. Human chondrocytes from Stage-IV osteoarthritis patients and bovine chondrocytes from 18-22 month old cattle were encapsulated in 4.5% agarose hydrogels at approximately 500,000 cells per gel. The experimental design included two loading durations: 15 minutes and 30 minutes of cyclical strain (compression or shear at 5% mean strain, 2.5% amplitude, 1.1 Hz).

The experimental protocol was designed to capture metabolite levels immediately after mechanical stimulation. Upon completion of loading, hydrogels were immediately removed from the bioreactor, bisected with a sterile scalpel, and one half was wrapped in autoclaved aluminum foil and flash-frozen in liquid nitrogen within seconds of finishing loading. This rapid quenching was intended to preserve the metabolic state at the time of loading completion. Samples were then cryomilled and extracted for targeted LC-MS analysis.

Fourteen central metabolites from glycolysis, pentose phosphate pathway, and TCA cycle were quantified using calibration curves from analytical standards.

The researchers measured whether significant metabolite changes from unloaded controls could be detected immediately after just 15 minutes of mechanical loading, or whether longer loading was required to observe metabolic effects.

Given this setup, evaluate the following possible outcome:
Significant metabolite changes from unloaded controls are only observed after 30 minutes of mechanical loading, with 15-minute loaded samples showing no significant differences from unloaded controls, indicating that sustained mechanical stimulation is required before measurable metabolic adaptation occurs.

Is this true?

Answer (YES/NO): NO